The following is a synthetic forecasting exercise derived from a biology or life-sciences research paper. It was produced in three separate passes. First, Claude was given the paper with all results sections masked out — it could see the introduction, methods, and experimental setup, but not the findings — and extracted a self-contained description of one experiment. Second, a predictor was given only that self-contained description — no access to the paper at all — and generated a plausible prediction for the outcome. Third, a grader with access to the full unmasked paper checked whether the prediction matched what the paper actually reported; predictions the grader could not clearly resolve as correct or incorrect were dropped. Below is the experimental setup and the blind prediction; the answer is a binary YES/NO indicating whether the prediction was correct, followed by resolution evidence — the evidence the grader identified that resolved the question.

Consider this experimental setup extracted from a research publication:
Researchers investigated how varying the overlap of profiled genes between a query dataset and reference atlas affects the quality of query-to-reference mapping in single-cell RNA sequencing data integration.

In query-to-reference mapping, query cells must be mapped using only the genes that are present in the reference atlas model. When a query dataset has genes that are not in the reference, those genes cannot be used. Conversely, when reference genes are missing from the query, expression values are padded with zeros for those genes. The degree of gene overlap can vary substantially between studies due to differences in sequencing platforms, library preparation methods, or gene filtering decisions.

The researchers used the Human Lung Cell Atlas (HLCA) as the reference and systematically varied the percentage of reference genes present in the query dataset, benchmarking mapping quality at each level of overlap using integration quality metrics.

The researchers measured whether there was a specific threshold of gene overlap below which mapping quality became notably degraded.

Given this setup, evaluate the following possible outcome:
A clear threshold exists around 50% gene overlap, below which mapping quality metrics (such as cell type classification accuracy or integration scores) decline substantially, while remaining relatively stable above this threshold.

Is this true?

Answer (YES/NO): NO